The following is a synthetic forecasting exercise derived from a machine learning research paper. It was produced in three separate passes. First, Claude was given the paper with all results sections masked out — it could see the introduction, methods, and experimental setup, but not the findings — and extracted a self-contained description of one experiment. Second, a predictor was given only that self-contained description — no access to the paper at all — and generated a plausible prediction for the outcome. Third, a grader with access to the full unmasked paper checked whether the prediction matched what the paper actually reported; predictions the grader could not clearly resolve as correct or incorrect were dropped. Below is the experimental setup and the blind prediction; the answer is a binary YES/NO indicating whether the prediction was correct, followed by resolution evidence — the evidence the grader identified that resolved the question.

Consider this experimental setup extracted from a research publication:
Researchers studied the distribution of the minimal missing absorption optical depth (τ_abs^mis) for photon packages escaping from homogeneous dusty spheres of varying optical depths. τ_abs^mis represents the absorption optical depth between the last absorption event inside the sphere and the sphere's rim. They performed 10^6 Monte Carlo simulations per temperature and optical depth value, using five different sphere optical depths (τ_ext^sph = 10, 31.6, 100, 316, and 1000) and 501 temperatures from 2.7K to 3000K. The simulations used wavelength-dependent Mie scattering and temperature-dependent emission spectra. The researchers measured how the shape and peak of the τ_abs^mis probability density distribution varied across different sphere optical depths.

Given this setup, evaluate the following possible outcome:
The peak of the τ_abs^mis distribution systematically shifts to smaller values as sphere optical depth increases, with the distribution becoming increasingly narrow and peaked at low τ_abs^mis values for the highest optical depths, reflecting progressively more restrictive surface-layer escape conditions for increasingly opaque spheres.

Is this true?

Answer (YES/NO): NO